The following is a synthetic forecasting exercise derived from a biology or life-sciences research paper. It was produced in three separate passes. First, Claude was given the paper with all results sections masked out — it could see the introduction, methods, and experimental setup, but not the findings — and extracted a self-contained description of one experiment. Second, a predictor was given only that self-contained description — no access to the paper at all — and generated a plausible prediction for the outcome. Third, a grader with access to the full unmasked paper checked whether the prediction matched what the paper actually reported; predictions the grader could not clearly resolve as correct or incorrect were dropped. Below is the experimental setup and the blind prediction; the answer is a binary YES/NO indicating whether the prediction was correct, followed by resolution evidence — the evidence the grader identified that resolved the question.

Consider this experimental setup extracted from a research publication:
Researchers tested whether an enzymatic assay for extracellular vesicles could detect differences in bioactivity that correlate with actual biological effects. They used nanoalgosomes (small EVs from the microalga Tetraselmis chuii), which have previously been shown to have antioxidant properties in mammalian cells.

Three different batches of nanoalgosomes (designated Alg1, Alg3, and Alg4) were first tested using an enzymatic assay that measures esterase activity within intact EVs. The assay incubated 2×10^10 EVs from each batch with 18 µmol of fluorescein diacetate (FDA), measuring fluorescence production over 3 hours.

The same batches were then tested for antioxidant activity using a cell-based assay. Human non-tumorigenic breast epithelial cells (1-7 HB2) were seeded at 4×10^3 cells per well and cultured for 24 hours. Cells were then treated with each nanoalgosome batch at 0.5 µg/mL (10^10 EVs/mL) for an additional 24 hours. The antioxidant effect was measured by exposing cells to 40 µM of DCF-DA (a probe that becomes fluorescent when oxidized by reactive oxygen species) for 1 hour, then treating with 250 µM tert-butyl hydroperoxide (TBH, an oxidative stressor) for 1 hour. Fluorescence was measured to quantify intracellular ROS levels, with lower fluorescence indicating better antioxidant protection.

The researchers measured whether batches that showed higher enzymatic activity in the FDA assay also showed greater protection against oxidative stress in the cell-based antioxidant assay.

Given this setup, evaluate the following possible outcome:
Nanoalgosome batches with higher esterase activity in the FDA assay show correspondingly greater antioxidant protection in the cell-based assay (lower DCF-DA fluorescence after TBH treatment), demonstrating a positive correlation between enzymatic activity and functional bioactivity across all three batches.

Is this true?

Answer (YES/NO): YES